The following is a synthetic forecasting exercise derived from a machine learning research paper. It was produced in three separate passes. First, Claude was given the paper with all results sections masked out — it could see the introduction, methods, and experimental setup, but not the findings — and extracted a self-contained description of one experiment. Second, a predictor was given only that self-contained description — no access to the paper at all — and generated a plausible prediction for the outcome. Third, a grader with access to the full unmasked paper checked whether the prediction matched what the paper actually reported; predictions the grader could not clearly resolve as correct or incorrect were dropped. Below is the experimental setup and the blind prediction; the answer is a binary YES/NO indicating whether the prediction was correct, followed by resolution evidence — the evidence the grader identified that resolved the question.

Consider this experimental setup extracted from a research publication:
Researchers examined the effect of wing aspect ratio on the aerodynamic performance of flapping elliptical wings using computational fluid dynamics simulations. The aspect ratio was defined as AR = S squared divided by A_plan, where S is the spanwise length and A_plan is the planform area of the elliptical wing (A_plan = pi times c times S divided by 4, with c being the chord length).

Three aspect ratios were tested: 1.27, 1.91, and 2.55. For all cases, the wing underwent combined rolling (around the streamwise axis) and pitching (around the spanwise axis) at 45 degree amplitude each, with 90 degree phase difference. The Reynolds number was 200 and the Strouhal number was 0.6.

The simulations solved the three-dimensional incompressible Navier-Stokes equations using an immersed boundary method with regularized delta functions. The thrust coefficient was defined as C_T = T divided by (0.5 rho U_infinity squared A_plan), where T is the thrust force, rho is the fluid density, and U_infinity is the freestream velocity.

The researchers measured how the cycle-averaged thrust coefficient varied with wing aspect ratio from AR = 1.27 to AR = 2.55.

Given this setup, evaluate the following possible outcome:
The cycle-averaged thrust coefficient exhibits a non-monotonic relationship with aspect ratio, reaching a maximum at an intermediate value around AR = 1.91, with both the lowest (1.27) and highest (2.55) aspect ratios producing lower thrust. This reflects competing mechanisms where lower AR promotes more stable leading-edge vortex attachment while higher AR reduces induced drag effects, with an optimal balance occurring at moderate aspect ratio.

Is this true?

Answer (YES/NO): NO